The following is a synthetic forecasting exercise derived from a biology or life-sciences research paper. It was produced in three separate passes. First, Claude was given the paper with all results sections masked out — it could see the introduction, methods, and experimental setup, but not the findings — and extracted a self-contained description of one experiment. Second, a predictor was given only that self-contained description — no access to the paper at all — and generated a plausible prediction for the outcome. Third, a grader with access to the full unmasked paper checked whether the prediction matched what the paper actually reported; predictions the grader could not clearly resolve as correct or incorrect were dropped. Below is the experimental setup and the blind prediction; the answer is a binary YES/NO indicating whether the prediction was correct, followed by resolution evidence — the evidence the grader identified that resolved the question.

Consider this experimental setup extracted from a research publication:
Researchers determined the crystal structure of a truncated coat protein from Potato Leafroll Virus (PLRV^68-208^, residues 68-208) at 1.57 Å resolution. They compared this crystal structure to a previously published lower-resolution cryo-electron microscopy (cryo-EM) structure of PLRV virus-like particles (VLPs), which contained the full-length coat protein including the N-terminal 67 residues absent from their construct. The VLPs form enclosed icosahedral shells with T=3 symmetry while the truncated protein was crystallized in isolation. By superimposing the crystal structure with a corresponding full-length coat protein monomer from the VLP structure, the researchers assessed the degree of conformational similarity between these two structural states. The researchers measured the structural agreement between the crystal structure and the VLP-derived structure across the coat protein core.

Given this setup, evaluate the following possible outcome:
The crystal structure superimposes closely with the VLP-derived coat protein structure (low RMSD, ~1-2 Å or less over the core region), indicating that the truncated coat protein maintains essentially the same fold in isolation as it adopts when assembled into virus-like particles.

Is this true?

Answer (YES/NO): YES